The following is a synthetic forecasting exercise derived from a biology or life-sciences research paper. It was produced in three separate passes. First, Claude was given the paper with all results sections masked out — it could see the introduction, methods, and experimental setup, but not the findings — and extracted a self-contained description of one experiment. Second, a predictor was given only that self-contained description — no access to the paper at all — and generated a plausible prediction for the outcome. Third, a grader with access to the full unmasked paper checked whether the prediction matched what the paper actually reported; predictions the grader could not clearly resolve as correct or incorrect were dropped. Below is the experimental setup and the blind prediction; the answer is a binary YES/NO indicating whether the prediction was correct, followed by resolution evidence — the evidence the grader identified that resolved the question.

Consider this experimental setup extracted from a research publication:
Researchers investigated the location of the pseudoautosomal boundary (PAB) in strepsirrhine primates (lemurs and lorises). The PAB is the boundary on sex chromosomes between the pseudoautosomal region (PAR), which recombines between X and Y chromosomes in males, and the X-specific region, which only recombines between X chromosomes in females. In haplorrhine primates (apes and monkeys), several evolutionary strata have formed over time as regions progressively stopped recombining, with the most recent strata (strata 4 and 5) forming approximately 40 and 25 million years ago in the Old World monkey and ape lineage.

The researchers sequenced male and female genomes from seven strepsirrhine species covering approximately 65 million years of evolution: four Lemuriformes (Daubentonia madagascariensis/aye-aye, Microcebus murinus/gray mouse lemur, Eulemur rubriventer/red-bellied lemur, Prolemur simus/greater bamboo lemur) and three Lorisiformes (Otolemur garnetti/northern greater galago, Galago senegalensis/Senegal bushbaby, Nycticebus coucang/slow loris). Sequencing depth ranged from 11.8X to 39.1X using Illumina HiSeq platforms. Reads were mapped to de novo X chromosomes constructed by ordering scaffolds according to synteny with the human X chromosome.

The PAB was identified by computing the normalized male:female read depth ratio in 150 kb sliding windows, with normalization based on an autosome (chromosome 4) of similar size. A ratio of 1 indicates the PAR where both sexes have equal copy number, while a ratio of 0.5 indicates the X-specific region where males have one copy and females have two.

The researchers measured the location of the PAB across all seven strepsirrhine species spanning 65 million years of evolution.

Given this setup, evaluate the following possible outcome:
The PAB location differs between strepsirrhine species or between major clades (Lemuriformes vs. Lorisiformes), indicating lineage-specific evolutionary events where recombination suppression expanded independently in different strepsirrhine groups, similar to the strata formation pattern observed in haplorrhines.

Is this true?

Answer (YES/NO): NO